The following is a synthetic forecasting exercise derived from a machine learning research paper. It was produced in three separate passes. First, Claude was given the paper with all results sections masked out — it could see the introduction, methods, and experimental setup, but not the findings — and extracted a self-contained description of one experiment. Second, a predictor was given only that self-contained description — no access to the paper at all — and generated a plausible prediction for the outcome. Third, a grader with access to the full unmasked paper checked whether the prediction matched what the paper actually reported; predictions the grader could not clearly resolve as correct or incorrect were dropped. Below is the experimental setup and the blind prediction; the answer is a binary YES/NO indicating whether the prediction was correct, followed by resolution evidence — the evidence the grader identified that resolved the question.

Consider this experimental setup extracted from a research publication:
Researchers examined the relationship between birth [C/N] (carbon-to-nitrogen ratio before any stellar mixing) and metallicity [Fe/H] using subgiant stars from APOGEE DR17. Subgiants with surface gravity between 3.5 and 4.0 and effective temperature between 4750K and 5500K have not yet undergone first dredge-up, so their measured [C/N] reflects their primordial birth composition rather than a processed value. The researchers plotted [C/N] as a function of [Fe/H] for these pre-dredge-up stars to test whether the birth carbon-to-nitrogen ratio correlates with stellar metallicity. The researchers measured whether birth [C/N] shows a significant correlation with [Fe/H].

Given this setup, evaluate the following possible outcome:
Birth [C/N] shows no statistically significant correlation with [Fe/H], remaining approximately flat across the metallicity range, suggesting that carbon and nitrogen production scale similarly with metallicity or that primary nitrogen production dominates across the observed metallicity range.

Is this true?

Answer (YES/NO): NO